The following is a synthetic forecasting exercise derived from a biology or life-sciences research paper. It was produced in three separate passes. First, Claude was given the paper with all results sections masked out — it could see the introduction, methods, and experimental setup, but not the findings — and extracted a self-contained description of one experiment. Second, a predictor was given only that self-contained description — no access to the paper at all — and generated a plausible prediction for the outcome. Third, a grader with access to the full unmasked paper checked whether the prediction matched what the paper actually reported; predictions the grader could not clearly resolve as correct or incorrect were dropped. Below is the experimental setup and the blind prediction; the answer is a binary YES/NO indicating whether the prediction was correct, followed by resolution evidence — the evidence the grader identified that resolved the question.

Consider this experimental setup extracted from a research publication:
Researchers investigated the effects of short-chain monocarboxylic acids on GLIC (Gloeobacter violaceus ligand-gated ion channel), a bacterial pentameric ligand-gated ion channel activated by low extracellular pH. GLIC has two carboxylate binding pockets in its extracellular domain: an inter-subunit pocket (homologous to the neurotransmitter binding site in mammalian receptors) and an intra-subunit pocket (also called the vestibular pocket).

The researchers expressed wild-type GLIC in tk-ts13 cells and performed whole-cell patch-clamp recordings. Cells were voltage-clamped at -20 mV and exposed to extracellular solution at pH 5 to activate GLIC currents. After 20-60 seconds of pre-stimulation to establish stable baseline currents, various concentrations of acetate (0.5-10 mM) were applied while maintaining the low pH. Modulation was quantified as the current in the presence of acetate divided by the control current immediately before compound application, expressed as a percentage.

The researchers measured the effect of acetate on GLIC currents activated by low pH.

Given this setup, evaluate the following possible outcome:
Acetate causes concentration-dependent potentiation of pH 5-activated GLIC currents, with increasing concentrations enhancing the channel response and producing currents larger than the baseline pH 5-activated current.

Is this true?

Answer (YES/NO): NO